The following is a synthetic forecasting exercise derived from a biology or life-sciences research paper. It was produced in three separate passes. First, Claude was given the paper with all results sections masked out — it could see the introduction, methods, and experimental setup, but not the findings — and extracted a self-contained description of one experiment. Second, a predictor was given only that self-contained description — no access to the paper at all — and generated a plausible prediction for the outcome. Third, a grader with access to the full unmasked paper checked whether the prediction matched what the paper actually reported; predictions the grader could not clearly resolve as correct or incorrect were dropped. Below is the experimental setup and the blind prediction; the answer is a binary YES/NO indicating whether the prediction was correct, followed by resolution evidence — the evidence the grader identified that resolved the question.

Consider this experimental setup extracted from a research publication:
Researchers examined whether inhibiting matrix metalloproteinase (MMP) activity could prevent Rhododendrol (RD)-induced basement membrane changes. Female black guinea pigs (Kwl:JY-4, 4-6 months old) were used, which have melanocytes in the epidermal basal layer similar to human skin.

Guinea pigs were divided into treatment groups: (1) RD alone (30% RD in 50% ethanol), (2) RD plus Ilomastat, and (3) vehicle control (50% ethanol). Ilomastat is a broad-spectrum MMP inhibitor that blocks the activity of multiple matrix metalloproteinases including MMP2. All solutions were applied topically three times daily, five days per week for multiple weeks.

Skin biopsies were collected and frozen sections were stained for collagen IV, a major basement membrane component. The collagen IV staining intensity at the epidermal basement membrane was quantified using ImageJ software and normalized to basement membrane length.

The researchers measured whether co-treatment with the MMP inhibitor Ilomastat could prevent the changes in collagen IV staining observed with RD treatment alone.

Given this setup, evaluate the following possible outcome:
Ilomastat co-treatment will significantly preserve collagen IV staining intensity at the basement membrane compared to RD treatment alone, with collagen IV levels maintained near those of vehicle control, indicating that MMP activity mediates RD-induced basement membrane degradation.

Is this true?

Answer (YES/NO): YES